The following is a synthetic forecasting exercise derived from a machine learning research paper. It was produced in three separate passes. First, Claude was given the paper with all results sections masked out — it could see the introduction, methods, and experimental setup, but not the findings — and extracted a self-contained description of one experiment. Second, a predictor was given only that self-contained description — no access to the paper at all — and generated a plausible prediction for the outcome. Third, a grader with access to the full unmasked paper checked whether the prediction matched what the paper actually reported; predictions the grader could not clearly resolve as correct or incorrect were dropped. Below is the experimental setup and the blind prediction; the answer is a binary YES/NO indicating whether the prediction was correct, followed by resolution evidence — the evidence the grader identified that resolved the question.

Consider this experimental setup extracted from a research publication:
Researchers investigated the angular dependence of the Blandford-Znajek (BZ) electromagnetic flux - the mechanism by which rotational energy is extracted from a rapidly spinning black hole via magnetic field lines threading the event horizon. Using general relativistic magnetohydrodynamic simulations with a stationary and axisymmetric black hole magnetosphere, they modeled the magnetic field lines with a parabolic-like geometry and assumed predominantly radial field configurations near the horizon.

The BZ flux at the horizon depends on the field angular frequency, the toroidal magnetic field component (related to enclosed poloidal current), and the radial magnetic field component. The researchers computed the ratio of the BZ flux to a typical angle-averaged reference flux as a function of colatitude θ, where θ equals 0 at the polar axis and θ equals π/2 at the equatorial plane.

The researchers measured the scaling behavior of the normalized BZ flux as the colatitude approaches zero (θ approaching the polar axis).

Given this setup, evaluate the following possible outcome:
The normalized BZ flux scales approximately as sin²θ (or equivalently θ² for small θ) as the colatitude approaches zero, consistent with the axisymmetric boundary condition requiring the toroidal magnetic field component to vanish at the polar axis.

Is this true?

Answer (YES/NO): NO